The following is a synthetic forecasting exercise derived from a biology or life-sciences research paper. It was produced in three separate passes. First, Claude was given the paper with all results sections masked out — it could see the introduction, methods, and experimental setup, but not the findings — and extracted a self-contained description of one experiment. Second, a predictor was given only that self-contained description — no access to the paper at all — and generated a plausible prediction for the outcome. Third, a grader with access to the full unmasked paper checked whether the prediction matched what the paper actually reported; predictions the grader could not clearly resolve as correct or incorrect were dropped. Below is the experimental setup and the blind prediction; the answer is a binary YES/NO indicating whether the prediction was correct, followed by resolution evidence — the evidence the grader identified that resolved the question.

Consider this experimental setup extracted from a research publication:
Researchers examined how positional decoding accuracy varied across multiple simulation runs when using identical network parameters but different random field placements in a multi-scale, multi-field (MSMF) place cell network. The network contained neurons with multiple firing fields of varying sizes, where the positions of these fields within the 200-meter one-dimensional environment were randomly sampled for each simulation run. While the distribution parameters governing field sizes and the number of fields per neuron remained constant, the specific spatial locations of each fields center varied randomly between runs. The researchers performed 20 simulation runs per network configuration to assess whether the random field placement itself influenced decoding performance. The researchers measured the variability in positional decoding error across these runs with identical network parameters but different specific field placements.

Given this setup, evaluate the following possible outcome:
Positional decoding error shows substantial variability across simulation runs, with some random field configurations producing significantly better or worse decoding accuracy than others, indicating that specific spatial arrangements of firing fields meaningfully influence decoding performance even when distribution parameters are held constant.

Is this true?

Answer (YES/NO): YES